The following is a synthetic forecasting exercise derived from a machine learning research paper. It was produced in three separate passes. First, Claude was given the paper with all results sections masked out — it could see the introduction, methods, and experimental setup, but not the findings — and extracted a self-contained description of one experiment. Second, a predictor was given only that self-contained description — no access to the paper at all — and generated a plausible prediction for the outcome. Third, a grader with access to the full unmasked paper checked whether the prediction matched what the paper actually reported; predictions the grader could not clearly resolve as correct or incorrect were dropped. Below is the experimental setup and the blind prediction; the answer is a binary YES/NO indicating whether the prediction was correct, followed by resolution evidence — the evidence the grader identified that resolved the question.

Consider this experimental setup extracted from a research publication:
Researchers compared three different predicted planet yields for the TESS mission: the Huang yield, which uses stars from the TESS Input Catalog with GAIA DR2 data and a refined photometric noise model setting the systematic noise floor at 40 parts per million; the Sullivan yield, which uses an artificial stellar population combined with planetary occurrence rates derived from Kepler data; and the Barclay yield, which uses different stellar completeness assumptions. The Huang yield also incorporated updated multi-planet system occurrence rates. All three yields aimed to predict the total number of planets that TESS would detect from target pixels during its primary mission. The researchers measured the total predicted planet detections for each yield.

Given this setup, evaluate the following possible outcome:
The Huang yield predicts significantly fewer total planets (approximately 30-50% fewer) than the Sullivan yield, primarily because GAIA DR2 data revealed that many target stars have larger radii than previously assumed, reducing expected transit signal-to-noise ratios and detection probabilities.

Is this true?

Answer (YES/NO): NO